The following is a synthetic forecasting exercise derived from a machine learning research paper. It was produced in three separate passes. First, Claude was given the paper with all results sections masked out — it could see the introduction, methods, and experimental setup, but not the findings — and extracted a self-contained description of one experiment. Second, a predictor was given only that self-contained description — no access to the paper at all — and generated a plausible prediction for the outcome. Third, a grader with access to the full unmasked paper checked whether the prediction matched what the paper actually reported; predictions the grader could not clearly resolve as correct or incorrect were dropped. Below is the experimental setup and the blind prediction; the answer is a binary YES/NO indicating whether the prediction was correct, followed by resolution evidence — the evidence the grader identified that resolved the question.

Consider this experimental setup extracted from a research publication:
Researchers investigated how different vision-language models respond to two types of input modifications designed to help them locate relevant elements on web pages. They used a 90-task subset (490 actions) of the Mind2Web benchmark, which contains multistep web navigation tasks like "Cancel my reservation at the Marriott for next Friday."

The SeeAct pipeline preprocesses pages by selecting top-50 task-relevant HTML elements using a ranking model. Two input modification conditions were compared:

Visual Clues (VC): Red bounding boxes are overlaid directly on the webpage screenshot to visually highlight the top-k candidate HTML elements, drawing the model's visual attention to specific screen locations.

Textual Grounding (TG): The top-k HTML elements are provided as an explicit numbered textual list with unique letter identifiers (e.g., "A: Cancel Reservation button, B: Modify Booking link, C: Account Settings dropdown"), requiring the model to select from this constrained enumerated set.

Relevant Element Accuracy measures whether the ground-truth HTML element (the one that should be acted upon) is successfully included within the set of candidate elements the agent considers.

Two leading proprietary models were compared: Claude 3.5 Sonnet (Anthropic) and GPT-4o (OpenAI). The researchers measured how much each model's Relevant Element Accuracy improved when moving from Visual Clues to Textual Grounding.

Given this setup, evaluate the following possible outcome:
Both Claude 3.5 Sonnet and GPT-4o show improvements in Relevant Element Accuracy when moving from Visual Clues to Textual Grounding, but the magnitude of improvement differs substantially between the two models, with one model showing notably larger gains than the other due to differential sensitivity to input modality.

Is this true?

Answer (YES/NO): YES